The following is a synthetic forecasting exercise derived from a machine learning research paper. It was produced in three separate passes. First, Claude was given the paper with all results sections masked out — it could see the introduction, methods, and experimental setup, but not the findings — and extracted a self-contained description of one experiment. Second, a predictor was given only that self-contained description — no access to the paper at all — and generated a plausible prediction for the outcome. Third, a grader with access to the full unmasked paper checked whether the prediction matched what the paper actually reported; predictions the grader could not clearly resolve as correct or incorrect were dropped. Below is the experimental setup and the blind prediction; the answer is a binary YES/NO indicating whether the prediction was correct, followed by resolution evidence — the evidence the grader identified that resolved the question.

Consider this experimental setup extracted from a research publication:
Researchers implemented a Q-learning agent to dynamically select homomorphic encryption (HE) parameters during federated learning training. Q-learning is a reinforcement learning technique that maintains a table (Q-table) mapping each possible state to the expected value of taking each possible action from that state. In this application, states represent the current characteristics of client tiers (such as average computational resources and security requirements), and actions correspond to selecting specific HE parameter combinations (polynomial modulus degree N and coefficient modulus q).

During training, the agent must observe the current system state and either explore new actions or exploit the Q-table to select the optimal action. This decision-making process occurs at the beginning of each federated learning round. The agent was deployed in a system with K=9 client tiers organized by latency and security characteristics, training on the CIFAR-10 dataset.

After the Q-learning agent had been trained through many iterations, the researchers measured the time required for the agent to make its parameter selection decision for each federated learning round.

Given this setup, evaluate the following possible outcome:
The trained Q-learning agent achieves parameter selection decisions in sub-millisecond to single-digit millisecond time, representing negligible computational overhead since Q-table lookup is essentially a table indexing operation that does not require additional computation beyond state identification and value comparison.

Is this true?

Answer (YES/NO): NO